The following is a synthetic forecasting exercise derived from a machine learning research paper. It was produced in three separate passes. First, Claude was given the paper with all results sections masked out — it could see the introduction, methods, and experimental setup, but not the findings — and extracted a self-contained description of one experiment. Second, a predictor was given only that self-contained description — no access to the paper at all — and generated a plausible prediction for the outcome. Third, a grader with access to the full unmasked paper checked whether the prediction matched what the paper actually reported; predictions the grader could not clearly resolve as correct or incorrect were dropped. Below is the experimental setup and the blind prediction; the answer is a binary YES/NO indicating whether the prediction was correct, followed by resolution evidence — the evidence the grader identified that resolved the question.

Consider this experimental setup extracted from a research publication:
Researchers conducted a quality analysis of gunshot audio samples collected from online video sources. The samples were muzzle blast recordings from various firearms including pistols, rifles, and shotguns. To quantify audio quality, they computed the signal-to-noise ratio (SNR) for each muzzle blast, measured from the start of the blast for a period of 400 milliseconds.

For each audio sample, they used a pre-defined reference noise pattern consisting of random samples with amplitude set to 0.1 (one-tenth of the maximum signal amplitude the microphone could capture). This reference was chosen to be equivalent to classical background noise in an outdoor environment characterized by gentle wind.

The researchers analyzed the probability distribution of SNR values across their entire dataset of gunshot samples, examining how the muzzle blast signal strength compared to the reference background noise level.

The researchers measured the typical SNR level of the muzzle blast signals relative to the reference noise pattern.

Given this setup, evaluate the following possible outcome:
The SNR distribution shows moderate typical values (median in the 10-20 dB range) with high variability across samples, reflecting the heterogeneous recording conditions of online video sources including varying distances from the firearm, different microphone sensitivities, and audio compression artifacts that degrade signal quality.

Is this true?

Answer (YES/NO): NO